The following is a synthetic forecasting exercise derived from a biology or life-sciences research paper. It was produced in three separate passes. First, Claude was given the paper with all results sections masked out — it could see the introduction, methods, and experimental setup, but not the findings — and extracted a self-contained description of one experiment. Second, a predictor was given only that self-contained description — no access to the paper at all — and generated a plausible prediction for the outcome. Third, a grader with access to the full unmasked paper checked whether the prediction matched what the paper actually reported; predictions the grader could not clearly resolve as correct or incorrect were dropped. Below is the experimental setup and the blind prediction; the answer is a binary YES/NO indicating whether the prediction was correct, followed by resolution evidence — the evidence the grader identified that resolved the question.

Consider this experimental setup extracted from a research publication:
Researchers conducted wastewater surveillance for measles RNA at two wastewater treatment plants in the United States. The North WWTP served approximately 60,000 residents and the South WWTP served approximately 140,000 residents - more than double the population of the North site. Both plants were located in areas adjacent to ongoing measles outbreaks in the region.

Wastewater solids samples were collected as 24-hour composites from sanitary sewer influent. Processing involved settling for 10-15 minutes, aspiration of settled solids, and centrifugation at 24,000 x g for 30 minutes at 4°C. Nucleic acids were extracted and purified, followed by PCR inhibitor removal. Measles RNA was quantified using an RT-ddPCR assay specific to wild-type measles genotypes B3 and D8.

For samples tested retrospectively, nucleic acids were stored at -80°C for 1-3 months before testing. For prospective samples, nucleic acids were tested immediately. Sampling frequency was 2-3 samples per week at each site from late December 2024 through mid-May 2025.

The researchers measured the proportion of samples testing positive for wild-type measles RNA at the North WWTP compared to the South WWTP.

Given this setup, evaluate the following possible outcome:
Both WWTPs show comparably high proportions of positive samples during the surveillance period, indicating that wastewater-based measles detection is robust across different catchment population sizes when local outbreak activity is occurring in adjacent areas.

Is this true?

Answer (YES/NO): YES